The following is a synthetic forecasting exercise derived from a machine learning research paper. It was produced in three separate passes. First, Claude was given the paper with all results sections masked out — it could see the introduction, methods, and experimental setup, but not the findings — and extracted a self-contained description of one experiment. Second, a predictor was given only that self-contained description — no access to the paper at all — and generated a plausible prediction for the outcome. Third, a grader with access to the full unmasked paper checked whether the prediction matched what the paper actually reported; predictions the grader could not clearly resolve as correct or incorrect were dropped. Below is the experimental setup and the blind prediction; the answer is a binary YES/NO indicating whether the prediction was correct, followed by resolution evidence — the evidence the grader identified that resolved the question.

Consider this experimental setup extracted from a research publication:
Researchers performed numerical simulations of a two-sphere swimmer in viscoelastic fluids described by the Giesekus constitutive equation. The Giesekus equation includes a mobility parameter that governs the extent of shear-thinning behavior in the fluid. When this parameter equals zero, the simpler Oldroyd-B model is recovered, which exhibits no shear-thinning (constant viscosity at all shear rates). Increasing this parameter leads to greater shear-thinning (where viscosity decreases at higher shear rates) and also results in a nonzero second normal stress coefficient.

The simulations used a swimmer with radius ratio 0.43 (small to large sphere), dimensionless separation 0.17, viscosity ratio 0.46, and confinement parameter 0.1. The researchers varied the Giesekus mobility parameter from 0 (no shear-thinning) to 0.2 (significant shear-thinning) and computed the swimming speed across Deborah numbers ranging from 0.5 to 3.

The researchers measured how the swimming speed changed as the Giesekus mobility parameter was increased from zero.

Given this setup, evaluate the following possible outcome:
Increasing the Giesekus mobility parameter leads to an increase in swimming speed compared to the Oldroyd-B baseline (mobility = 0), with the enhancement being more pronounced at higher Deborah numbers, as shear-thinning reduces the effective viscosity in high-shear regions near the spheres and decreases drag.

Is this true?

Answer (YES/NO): NO